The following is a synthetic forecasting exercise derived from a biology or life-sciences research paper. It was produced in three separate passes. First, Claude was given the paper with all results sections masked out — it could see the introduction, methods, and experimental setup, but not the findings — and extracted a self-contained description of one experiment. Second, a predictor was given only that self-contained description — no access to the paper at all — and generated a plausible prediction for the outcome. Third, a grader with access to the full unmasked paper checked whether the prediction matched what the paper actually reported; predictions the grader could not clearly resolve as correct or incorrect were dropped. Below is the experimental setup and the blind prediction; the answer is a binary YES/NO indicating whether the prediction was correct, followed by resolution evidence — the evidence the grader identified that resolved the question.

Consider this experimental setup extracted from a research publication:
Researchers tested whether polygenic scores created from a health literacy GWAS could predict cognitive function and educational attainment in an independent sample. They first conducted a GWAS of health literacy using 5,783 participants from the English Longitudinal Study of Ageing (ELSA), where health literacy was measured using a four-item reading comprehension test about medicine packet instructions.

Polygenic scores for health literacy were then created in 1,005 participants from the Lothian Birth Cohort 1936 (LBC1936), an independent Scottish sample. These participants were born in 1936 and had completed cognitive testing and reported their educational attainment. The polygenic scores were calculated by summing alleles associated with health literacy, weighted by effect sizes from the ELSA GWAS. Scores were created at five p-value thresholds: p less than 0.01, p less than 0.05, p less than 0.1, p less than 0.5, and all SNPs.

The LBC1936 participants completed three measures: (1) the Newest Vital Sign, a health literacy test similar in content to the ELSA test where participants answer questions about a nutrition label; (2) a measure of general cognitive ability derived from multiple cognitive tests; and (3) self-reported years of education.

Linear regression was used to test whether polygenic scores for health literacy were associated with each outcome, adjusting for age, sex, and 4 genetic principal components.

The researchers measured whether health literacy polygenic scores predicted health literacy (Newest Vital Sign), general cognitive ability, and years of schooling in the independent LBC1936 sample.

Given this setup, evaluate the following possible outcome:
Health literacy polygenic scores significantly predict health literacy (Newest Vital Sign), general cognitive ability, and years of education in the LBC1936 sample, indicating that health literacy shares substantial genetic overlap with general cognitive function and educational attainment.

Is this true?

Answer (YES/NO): NO